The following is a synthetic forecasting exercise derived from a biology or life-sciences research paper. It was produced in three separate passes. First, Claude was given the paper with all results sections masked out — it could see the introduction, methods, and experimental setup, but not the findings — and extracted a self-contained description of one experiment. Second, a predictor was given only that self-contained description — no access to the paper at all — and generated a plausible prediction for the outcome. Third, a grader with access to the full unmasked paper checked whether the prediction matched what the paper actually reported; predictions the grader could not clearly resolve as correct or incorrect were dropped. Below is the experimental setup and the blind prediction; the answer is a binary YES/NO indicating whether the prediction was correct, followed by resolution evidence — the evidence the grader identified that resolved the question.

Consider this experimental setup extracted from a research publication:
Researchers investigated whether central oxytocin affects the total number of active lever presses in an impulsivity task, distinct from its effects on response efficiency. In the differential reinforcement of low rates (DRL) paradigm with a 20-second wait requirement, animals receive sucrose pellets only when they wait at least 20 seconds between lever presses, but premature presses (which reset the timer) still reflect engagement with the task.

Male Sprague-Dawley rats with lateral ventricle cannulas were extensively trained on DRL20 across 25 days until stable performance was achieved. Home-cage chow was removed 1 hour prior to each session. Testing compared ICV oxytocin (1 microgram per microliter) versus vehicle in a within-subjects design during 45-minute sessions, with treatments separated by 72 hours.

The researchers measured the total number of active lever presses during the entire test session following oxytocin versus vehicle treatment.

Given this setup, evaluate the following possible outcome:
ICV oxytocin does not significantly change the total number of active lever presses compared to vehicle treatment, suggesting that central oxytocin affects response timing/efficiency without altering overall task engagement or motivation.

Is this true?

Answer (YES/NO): NO